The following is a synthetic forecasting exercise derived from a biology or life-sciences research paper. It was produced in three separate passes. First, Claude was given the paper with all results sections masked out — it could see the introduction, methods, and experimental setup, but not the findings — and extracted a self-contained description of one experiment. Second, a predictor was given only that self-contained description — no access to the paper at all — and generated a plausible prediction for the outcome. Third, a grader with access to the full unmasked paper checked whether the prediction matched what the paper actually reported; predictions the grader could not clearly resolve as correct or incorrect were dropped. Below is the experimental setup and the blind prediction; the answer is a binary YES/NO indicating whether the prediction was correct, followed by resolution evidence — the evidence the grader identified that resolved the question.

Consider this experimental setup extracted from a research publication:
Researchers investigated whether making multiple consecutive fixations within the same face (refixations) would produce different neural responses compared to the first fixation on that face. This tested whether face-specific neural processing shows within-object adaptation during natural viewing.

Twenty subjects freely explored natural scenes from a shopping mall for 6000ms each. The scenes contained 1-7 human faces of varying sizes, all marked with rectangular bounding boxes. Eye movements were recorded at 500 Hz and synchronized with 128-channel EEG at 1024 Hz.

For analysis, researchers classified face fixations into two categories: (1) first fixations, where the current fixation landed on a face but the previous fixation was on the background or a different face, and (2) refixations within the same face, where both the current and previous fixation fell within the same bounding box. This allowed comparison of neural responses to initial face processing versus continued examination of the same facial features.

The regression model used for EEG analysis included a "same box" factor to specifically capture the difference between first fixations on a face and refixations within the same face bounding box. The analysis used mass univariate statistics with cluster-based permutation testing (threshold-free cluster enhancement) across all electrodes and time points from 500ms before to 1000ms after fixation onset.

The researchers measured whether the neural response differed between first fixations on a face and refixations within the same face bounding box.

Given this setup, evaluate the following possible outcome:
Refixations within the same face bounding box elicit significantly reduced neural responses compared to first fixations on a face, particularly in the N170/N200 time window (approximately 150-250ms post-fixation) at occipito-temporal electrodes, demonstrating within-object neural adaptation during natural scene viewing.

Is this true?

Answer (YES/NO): NO